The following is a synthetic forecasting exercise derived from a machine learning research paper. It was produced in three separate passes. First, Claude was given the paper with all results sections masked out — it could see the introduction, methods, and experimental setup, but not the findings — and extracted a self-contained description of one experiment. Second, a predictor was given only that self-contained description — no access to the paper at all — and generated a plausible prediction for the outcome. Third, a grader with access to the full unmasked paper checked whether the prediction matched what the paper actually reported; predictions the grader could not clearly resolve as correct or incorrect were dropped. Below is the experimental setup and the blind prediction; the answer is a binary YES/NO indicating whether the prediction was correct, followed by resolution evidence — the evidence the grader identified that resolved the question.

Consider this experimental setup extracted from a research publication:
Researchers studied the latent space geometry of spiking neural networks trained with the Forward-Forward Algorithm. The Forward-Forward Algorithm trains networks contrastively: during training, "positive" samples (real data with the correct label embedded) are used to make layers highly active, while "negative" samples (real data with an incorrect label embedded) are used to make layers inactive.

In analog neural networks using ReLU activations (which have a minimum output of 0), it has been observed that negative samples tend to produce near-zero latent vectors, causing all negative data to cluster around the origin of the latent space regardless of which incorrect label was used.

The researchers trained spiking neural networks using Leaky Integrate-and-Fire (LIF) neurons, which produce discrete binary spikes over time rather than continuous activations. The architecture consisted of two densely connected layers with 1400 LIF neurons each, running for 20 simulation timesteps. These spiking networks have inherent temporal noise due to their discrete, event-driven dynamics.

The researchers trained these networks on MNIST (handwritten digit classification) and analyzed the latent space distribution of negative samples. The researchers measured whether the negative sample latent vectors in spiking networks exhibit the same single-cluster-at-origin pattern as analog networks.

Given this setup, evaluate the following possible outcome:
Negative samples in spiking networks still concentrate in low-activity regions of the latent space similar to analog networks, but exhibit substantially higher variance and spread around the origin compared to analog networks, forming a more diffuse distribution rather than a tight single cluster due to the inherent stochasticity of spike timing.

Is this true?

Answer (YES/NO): NO